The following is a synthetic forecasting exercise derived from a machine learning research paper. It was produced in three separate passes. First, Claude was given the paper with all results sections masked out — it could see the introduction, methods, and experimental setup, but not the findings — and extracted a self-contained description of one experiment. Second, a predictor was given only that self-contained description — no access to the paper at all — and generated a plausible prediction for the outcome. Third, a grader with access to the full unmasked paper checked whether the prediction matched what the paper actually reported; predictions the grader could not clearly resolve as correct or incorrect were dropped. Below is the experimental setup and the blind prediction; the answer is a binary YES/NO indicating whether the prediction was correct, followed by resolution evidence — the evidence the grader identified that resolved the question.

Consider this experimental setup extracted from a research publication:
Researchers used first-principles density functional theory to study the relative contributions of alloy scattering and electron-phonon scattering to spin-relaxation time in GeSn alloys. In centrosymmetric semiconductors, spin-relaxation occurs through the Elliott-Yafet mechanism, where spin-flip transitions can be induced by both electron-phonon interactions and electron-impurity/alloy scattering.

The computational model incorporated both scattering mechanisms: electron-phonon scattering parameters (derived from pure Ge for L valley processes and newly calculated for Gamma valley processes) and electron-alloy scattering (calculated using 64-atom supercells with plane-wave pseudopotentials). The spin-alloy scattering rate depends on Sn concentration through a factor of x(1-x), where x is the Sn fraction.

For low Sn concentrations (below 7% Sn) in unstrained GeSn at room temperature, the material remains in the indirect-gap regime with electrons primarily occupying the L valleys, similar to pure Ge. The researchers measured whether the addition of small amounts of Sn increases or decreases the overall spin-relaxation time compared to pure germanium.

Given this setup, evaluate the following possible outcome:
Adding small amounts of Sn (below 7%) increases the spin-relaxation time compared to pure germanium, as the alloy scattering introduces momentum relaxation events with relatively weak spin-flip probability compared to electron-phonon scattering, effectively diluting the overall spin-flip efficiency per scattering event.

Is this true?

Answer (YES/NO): NO